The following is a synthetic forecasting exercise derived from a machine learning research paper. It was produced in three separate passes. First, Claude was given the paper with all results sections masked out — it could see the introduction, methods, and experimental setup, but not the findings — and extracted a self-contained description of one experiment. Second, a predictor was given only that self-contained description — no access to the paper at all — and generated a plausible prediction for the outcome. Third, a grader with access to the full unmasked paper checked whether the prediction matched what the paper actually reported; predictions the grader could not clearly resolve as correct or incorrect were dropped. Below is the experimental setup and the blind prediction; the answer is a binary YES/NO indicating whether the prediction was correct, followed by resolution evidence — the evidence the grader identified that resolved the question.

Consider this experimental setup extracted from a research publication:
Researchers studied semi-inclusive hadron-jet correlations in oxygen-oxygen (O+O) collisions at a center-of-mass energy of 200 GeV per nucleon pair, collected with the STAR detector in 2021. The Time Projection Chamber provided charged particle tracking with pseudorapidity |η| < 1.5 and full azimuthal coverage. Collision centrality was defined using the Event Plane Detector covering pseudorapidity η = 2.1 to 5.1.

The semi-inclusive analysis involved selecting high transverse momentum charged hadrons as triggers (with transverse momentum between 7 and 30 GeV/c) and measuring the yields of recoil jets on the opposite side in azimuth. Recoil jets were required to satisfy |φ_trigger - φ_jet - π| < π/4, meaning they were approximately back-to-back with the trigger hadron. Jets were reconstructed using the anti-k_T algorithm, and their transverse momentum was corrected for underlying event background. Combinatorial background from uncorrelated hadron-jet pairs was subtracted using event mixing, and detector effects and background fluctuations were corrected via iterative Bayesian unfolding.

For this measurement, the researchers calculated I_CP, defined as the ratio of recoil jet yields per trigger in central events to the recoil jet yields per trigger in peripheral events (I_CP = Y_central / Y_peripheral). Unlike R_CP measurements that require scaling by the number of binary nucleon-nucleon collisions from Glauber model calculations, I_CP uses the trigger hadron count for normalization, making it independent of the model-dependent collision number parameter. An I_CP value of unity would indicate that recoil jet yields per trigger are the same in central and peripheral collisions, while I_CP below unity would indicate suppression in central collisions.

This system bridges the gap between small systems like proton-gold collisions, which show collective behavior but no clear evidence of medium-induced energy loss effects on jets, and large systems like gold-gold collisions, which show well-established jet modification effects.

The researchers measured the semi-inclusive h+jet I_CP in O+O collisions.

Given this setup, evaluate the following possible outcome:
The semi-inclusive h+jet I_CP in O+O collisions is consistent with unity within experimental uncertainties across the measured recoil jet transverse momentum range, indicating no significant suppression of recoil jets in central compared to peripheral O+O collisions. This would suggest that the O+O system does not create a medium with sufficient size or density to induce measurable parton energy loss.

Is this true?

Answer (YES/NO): NO